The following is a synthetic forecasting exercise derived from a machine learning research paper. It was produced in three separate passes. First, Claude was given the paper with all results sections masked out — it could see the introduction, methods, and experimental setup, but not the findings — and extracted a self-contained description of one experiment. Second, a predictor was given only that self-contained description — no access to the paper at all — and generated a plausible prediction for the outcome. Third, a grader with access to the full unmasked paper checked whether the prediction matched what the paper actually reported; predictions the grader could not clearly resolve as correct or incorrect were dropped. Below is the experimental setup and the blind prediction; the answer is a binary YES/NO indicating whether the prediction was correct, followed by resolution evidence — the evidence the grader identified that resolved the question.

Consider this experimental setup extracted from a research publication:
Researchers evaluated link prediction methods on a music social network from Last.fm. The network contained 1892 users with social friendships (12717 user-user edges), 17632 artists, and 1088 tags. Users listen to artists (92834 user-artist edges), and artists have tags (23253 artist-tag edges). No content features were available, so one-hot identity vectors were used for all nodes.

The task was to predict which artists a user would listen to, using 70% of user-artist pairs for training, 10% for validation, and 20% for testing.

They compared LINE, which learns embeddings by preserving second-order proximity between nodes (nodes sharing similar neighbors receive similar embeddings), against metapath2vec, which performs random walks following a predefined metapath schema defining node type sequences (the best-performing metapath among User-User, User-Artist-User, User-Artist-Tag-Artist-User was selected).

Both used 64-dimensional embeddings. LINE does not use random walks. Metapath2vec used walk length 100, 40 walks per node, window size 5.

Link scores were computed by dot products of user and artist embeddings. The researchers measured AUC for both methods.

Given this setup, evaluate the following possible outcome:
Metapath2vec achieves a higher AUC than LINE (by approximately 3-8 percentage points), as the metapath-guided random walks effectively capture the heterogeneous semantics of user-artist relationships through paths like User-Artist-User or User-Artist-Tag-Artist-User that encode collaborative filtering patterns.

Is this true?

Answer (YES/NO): YES